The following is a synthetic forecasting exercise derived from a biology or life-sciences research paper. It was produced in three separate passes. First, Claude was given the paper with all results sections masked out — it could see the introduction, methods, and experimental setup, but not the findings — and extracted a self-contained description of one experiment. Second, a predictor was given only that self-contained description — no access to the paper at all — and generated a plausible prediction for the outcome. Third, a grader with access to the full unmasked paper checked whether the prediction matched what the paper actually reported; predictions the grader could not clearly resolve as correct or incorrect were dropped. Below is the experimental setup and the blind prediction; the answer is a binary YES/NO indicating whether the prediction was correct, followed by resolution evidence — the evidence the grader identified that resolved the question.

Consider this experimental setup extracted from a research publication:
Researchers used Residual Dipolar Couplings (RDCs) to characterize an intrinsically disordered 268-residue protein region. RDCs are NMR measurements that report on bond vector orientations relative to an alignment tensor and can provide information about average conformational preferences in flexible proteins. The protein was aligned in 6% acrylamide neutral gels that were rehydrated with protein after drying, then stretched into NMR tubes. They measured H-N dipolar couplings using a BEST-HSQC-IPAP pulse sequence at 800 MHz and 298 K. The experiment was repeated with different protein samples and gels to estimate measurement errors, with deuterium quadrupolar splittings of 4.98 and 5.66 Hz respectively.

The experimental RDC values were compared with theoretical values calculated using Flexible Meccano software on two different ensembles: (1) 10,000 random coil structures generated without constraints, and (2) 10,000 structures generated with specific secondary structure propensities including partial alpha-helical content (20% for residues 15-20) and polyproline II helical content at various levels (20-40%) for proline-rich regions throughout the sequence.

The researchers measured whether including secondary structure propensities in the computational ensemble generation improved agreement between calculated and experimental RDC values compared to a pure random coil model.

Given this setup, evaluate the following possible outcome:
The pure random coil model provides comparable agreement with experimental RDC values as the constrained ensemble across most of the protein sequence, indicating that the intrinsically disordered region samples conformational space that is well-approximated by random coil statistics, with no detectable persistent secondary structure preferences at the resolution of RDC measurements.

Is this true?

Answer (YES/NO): NO